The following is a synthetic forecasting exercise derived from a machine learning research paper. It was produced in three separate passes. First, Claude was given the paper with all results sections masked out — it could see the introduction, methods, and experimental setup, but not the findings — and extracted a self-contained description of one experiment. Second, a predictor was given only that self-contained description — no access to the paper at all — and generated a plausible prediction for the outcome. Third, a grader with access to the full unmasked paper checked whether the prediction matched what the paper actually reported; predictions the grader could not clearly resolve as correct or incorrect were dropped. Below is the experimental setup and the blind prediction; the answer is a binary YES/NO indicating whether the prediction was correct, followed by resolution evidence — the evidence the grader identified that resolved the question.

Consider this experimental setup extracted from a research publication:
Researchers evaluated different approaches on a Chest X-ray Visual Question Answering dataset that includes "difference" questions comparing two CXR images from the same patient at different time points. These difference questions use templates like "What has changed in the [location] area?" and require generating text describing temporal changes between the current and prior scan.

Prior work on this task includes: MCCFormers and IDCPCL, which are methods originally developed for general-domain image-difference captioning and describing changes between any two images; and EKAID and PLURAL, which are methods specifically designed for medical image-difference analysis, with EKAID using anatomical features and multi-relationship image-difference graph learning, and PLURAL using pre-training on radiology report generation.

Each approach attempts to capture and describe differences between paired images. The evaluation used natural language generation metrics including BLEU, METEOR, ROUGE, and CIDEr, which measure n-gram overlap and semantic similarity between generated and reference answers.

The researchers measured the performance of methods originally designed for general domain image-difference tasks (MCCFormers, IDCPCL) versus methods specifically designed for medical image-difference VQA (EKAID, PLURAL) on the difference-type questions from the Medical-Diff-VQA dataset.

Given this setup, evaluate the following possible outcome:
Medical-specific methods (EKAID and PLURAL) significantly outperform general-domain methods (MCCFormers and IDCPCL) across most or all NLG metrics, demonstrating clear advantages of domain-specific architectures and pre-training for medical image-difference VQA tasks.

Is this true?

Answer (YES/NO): YES